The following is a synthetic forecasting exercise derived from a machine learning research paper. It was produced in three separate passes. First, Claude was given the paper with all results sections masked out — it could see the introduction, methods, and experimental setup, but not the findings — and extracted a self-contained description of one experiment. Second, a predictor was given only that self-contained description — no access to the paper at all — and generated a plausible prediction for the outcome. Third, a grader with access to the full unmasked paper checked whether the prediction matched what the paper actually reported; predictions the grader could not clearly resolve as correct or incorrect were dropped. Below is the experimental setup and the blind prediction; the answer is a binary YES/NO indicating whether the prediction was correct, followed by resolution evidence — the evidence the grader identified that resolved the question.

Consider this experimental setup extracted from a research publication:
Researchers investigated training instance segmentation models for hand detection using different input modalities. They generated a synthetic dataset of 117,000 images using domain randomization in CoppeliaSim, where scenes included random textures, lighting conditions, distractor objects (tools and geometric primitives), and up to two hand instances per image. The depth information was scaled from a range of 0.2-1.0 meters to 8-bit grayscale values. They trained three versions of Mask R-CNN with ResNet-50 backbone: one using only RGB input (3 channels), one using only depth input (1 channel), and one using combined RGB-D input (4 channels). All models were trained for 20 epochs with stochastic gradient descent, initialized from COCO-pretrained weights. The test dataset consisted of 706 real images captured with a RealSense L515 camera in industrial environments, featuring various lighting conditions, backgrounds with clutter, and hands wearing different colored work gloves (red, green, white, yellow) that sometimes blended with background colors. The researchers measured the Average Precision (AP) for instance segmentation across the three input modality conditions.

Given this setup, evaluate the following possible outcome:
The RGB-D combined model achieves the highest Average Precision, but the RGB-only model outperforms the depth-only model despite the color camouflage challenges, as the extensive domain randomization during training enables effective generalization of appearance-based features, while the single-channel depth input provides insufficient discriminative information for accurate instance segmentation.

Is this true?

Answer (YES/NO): NO